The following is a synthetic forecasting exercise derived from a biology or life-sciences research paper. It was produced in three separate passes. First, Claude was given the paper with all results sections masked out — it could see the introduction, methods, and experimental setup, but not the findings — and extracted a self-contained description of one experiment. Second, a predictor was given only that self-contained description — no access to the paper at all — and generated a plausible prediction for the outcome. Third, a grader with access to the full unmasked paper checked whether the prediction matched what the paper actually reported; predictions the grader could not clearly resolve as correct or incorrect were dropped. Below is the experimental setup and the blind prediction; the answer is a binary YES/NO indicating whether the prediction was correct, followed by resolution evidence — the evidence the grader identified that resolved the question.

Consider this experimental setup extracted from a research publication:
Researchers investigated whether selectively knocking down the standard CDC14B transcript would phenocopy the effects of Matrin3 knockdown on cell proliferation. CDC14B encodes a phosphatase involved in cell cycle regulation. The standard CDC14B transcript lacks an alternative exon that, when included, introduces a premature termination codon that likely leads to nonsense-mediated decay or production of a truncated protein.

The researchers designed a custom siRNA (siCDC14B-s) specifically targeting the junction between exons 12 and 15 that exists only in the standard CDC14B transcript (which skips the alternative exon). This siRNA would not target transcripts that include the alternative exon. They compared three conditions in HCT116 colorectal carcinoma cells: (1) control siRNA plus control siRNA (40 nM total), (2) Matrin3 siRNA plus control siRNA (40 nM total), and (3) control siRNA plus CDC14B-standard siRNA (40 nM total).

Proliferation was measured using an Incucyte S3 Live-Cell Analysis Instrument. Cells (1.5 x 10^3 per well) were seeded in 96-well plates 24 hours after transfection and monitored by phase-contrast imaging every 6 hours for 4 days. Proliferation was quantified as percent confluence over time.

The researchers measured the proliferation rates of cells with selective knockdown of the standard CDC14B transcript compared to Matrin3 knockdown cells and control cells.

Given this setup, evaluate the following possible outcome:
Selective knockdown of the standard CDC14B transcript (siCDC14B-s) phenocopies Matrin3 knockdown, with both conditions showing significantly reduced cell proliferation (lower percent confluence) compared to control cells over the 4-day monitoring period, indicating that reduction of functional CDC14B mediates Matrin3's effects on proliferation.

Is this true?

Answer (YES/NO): YES